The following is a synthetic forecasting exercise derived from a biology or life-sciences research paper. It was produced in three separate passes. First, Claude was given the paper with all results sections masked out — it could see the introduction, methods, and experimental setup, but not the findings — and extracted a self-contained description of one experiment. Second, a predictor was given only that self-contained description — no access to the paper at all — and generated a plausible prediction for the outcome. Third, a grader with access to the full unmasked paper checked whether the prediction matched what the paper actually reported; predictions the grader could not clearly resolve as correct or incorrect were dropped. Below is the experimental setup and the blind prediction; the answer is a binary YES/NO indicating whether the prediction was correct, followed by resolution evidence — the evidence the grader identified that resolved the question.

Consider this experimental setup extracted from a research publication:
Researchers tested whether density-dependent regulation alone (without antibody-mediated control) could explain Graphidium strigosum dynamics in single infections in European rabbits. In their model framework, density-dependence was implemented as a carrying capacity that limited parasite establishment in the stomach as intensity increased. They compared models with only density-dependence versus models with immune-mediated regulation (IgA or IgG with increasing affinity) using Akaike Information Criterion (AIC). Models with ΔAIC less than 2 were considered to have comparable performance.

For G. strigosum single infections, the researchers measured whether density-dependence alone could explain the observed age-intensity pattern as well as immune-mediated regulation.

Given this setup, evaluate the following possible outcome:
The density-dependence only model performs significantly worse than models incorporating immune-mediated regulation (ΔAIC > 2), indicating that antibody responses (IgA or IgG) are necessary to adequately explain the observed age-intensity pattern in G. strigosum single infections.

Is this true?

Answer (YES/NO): NO